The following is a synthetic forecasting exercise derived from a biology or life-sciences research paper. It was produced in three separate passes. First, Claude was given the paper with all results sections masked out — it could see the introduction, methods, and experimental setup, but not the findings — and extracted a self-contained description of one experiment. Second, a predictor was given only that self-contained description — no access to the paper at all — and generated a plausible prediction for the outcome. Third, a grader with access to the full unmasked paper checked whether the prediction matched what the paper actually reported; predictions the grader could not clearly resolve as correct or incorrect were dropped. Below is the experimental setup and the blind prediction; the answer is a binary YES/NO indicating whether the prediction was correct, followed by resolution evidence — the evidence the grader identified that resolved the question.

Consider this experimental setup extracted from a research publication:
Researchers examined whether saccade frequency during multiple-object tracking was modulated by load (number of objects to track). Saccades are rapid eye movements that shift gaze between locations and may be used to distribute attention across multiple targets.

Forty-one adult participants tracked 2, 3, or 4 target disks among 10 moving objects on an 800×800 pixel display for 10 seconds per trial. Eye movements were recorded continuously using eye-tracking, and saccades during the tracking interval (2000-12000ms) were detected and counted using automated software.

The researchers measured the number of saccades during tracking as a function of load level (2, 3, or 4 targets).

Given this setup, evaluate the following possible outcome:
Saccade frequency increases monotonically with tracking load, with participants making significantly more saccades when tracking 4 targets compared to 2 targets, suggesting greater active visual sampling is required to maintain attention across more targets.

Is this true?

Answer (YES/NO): YES